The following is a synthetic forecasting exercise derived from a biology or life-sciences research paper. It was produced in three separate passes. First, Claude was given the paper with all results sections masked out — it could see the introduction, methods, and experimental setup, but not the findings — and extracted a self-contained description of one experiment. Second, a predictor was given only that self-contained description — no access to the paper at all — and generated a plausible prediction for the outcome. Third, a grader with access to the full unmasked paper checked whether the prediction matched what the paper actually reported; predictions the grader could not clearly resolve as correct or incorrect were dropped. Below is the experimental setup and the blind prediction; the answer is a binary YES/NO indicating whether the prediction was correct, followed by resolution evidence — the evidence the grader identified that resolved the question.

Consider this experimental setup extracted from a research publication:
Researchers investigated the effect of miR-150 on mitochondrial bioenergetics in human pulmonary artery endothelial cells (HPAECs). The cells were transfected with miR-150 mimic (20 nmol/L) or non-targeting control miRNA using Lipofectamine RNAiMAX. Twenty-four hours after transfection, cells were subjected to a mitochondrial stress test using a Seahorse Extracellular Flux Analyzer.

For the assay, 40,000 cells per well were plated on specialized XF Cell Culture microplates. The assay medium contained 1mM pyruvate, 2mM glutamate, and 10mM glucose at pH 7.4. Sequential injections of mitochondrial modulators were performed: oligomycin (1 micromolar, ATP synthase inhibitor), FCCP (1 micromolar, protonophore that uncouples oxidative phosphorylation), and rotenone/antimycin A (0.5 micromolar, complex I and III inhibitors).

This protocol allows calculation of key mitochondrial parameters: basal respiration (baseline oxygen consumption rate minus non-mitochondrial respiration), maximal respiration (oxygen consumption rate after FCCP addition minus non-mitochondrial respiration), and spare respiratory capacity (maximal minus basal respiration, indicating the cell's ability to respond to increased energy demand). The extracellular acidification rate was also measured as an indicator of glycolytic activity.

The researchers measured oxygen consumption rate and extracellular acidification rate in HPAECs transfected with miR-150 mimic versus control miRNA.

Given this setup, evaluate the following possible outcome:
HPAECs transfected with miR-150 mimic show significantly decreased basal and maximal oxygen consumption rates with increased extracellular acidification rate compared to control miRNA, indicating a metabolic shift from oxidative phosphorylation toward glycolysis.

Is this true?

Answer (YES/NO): NO